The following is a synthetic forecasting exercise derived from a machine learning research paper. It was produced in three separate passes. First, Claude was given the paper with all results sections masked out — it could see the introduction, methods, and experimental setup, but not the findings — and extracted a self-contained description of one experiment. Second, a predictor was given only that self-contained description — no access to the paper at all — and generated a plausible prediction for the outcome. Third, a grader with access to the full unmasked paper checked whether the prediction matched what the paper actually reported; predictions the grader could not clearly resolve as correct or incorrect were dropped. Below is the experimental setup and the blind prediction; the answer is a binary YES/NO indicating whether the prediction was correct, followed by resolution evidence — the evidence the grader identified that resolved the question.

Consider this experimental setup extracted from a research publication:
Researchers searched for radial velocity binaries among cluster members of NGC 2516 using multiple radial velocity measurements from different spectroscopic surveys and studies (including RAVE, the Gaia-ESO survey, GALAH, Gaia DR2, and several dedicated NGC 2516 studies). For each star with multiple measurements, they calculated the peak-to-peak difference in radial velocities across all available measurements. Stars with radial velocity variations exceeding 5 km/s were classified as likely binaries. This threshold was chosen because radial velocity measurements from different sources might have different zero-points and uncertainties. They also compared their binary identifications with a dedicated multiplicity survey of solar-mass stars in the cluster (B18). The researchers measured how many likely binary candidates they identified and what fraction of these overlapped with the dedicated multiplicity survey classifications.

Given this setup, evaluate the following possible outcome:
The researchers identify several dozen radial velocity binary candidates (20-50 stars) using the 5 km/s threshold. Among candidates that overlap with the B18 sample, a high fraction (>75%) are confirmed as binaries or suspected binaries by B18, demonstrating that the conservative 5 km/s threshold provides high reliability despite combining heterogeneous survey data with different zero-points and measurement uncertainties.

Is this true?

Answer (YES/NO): YES